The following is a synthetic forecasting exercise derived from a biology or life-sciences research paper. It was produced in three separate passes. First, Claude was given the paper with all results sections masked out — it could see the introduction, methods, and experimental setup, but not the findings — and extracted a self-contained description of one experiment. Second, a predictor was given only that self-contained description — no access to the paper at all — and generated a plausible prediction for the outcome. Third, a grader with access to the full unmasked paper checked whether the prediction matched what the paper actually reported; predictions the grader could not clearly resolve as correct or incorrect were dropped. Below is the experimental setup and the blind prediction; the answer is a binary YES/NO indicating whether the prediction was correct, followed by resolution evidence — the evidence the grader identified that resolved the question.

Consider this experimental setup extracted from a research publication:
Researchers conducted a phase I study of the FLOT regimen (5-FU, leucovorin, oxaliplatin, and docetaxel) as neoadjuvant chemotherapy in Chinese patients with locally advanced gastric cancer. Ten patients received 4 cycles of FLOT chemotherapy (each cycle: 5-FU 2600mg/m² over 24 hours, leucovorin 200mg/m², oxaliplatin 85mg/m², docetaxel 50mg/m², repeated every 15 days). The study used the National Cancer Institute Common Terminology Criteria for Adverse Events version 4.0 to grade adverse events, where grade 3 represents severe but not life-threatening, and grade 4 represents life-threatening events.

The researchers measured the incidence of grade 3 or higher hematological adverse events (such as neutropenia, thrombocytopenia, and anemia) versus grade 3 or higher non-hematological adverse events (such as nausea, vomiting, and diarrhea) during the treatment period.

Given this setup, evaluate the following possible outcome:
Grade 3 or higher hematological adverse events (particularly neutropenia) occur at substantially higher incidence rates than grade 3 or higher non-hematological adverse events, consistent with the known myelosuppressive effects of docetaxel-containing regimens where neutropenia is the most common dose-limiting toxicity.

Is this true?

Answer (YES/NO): NO